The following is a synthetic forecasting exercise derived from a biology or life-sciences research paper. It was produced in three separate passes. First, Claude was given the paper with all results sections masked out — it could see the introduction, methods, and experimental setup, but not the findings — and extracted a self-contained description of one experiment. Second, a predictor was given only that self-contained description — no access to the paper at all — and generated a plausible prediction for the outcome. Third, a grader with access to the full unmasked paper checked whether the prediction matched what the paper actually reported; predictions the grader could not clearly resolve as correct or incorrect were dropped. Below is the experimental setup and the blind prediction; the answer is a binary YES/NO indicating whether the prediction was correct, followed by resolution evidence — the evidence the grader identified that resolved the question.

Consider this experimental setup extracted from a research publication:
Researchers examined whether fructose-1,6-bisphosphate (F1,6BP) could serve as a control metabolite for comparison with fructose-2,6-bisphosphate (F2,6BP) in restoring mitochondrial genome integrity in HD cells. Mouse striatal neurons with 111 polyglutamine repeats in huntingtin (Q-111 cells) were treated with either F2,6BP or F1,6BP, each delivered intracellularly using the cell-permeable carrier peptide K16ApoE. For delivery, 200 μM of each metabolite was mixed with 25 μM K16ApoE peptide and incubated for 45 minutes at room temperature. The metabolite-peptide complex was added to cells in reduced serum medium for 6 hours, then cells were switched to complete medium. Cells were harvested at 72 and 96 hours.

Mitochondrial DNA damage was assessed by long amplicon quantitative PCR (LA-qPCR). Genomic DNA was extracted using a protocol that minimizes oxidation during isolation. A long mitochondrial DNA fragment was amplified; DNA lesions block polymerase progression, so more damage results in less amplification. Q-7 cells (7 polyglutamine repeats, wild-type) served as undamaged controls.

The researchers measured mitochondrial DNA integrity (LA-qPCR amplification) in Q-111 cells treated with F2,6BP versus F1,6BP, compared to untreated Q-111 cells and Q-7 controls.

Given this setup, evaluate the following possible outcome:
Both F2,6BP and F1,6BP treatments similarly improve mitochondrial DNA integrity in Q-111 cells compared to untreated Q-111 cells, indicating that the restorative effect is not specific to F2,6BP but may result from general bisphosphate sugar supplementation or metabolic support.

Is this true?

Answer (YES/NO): NO